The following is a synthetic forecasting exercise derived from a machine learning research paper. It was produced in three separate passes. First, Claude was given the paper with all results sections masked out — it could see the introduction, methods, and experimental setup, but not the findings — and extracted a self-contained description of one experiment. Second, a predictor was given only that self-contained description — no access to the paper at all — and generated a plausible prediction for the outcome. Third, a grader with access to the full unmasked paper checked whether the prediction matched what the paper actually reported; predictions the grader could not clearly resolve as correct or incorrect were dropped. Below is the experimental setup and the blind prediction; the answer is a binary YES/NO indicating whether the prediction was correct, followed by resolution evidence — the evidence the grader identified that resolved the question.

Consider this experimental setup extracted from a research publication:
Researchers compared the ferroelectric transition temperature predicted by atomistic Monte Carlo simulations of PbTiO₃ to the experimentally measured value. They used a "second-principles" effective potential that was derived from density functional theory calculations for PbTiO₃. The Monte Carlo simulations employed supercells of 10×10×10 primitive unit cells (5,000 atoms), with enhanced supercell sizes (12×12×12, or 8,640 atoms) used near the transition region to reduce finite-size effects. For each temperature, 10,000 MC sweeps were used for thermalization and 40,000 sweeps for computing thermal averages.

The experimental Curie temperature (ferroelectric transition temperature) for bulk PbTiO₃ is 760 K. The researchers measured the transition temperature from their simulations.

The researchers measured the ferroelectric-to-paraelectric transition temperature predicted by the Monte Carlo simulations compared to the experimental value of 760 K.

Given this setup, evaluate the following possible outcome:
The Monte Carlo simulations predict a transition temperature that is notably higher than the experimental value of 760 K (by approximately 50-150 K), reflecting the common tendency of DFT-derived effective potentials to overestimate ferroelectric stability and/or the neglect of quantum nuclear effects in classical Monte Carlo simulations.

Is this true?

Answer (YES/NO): NO